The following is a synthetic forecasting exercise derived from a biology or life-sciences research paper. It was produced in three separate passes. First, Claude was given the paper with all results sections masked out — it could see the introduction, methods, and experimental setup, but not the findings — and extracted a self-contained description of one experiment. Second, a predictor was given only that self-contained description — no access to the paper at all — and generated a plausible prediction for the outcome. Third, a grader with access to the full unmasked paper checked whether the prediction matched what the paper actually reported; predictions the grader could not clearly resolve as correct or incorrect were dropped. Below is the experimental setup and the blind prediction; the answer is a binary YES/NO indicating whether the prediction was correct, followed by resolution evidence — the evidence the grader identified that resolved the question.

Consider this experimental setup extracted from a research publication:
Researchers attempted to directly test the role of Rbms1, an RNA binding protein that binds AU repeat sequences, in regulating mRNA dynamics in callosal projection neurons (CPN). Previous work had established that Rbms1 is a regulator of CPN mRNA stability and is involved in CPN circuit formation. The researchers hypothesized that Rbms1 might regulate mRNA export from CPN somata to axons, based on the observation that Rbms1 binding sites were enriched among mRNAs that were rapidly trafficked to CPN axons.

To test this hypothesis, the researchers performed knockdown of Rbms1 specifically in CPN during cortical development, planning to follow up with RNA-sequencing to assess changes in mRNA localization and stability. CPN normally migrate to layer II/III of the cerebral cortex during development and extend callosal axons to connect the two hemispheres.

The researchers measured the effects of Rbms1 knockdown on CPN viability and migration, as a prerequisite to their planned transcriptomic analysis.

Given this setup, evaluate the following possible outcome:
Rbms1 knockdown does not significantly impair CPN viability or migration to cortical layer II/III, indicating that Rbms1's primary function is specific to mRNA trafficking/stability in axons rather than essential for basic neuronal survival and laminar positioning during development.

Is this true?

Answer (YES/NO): NO